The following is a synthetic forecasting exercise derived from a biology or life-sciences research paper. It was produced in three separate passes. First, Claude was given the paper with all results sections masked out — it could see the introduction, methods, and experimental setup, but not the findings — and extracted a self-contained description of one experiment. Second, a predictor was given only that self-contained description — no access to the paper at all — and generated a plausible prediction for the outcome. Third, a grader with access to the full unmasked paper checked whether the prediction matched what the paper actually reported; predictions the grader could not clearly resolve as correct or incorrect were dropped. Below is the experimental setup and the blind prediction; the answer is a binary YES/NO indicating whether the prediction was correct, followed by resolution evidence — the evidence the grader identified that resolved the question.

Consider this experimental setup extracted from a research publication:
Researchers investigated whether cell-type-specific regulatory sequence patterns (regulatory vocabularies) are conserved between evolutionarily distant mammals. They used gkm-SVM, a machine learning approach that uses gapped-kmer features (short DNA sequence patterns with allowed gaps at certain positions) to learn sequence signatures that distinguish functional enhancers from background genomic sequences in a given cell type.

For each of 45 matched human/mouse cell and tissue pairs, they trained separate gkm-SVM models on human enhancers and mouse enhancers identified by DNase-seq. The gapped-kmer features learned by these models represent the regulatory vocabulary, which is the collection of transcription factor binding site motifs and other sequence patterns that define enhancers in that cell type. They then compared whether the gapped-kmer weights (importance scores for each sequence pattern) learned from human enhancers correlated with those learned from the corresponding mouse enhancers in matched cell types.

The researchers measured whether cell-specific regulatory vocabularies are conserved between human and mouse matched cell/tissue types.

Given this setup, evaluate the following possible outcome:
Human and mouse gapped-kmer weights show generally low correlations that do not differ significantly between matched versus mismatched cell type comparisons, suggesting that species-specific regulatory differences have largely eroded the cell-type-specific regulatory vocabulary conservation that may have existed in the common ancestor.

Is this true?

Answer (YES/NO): NO